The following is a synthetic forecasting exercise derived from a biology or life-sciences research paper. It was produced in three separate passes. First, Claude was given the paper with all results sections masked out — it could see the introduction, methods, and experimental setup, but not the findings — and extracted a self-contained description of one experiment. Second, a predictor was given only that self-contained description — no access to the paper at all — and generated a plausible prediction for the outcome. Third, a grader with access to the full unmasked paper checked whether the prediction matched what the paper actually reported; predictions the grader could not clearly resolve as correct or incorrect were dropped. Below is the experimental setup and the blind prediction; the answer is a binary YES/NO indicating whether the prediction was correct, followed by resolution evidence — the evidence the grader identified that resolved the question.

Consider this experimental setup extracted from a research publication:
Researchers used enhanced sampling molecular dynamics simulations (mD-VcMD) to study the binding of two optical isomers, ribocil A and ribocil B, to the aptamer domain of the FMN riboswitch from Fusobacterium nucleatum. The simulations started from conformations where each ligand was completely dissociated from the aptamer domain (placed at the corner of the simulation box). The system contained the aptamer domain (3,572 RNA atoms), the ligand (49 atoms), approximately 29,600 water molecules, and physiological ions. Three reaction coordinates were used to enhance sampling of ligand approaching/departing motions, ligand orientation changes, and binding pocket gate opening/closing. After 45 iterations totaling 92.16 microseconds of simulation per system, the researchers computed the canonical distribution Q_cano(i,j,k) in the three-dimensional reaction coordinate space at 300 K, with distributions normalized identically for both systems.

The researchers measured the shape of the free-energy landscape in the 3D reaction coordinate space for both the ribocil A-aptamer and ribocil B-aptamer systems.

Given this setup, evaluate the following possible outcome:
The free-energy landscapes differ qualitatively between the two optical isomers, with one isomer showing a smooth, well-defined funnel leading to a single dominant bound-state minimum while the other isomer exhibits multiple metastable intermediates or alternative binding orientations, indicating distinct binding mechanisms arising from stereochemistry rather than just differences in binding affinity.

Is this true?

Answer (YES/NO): YES